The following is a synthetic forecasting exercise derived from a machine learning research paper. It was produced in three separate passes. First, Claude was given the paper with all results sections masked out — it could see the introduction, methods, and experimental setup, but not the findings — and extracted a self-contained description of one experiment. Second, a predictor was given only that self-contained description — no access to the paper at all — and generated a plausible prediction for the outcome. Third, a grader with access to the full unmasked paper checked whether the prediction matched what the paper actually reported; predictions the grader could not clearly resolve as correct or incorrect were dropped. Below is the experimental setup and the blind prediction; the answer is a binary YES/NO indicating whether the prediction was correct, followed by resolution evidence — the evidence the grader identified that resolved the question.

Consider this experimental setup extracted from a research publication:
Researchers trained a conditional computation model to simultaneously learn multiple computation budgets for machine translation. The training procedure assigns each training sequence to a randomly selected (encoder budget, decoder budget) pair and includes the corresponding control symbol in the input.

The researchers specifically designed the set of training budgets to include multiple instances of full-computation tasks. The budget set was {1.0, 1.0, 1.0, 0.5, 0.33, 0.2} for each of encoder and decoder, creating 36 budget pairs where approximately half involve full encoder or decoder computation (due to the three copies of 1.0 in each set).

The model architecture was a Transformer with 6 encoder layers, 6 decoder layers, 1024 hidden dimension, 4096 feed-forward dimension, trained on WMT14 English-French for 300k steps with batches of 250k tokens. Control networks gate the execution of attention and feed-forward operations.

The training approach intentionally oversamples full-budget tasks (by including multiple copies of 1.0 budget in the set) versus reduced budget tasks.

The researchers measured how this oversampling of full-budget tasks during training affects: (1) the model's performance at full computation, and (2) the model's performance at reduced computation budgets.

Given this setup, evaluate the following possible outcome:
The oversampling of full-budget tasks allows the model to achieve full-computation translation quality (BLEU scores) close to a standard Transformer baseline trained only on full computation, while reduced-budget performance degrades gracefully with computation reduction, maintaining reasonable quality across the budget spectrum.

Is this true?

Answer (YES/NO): YES